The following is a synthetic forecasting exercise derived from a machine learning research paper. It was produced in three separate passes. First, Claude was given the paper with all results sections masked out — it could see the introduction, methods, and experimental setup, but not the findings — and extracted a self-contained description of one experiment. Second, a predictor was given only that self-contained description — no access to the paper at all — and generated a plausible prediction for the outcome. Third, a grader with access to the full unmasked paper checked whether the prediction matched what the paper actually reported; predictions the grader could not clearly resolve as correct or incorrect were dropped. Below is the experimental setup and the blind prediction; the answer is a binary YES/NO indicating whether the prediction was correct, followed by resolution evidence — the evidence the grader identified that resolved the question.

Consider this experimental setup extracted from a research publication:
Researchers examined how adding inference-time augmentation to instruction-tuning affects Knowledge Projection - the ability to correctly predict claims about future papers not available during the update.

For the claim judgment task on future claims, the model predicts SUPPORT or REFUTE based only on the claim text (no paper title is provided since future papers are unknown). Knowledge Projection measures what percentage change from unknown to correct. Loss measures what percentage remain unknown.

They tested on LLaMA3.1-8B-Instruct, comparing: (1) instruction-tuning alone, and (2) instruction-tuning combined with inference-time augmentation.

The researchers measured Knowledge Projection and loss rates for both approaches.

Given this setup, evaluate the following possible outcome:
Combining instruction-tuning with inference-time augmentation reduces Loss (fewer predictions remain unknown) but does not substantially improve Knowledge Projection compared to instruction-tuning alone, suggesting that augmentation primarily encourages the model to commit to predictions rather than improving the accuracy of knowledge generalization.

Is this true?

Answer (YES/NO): NO